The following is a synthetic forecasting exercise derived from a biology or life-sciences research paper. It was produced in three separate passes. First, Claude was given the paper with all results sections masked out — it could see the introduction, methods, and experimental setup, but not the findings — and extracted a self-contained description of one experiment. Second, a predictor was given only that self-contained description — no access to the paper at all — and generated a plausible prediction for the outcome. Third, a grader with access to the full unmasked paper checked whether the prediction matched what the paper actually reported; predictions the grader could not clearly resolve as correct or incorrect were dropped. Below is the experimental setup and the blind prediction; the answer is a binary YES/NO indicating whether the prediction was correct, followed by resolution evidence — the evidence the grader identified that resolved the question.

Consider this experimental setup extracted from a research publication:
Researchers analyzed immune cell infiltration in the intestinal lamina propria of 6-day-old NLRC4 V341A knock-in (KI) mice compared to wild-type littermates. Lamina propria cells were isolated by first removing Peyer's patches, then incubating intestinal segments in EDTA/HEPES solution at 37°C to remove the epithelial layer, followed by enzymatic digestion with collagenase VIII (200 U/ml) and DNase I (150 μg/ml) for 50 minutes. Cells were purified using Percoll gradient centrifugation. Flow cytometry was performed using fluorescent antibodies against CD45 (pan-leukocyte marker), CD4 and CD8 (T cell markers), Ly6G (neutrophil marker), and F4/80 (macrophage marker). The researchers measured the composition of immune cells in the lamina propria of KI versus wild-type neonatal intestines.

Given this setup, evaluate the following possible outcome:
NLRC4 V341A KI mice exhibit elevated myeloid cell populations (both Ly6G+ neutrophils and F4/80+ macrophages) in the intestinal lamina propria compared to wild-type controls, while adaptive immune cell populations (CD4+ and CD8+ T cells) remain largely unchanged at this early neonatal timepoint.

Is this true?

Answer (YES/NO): NO